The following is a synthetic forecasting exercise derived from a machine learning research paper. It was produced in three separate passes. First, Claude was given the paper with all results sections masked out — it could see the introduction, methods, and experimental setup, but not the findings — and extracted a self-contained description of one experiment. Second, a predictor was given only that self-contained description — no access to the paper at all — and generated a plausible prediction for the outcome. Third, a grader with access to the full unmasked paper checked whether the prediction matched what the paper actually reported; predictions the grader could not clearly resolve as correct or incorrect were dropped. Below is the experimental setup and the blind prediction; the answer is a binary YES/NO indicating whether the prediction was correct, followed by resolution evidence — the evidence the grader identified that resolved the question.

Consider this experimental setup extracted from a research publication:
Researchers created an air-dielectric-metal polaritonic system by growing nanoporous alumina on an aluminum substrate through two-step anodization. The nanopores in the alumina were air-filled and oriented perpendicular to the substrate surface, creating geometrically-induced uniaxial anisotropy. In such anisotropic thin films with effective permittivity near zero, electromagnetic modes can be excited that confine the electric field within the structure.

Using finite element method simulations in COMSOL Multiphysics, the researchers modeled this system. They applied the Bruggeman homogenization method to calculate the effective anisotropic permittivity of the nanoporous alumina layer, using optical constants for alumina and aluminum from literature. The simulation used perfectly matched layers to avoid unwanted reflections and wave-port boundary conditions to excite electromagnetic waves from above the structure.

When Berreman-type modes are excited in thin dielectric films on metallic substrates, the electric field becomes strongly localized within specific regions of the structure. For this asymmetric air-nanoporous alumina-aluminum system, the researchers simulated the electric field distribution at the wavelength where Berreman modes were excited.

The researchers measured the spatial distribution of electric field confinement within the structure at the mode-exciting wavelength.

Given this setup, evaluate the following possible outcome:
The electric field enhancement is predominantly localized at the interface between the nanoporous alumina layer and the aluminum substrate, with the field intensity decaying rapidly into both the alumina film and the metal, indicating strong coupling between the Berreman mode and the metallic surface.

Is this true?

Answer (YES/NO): NO